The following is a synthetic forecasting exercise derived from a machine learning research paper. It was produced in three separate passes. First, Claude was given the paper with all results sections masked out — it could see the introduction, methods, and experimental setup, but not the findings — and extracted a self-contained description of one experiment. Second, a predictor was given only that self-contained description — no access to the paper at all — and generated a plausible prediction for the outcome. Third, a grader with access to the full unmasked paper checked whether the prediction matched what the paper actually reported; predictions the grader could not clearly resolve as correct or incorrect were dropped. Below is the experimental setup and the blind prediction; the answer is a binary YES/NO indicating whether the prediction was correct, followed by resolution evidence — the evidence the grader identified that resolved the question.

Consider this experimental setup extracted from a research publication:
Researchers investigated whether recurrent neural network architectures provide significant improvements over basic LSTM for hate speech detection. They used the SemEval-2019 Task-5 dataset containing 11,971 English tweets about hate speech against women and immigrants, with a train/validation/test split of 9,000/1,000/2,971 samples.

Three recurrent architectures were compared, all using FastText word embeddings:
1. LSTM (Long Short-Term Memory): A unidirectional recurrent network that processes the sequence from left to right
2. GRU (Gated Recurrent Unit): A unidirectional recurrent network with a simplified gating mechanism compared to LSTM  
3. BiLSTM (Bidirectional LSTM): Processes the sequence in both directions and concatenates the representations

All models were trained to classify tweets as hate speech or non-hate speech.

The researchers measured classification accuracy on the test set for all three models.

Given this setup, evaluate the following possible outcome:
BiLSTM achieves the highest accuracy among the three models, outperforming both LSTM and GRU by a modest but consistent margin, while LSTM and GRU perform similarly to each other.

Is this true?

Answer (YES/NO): NO